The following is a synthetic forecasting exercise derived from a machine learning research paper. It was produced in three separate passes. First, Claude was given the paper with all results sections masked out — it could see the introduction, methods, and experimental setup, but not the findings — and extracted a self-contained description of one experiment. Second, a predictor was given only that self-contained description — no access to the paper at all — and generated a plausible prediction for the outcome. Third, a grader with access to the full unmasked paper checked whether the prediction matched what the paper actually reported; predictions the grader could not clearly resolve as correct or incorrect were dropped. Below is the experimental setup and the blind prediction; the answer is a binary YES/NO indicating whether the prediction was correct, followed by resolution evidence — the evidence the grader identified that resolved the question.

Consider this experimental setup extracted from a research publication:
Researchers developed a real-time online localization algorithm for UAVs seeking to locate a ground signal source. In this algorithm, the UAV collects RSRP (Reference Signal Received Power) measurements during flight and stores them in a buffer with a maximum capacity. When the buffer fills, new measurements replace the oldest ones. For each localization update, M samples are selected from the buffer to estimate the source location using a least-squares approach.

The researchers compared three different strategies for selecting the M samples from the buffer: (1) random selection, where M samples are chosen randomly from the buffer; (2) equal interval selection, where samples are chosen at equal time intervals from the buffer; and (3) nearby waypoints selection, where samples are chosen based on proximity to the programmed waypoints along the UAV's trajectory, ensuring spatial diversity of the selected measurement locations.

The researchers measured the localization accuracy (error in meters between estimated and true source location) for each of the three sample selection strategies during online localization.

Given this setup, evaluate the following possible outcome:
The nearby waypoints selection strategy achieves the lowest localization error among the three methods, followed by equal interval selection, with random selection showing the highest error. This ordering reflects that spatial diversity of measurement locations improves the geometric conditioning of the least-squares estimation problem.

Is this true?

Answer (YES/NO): NO